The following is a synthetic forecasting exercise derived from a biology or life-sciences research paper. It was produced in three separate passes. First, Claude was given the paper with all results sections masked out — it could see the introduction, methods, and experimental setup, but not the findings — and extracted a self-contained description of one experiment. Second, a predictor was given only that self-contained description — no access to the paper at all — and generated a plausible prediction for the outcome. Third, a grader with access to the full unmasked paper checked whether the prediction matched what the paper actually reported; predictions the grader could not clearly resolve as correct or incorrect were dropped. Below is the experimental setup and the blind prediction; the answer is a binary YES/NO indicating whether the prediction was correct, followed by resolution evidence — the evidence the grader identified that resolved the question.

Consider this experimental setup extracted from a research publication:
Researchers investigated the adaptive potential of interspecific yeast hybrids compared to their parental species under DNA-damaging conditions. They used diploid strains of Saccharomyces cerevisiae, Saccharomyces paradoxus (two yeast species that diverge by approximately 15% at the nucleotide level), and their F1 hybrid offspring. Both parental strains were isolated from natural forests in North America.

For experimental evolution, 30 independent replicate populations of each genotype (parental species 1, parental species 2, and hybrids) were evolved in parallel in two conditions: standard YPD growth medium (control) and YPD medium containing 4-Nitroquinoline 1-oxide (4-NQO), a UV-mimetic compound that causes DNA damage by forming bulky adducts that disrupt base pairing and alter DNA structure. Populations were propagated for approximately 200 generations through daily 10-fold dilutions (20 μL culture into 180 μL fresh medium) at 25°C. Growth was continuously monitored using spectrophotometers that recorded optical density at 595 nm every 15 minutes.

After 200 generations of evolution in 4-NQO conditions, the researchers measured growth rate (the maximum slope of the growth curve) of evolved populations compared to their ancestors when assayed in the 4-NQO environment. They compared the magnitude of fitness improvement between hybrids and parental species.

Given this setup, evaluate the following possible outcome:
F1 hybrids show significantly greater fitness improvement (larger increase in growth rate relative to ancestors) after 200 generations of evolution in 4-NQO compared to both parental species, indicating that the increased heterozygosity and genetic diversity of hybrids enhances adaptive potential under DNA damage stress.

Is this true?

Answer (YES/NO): NO